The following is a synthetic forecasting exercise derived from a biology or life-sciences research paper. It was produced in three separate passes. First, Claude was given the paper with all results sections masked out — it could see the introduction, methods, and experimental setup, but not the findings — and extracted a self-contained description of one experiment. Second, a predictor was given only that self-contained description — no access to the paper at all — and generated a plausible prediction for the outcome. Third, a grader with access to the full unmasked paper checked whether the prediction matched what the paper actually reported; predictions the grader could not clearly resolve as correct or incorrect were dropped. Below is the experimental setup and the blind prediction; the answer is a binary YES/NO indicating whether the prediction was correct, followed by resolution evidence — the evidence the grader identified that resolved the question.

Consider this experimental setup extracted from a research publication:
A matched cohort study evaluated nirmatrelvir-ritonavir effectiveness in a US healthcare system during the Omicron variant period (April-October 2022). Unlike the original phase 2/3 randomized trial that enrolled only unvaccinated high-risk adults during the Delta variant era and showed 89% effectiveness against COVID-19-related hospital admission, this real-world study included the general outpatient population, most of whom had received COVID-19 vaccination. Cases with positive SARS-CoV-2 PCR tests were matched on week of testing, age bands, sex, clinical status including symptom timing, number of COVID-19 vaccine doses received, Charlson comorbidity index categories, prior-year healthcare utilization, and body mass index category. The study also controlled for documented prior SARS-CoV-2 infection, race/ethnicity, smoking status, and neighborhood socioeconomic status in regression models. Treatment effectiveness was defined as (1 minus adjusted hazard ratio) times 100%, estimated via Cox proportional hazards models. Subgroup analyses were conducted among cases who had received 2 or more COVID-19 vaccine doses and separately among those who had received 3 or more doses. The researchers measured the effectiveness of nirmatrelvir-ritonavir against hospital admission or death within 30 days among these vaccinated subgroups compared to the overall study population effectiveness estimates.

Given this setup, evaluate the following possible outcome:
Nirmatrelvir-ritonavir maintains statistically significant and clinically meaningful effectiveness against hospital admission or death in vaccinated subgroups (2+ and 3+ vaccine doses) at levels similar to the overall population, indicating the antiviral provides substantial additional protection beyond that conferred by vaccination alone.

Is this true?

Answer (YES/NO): YES